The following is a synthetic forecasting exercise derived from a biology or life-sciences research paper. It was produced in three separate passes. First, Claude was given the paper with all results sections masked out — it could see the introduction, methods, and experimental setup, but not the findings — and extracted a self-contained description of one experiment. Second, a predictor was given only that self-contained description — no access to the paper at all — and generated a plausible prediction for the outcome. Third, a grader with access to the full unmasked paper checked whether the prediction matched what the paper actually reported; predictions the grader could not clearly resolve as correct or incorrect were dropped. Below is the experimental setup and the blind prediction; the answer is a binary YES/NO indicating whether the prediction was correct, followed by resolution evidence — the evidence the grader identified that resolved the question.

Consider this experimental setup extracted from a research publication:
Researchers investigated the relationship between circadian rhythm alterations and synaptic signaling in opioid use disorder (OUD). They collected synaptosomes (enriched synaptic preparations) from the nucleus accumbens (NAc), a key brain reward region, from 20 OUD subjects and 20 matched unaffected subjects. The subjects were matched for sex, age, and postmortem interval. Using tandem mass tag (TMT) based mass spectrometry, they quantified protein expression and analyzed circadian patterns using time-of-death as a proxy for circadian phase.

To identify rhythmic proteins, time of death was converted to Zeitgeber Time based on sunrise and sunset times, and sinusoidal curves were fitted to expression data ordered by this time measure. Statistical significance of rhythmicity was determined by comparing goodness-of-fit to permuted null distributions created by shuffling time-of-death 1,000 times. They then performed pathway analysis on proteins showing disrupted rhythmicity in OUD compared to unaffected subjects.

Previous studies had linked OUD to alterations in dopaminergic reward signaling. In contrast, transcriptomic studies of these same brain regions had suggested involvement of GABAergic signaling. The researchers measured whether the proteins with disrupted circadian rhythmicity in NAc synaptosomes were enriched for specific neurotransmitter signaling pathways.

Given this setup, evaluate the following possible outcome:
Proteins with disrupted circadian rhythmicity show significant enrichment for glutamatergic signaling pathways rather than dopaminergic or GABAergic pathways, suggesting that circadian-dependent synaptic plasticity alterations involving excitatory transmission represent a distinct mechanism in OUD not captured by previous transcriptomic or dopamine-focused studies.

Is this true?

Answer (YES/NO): NO